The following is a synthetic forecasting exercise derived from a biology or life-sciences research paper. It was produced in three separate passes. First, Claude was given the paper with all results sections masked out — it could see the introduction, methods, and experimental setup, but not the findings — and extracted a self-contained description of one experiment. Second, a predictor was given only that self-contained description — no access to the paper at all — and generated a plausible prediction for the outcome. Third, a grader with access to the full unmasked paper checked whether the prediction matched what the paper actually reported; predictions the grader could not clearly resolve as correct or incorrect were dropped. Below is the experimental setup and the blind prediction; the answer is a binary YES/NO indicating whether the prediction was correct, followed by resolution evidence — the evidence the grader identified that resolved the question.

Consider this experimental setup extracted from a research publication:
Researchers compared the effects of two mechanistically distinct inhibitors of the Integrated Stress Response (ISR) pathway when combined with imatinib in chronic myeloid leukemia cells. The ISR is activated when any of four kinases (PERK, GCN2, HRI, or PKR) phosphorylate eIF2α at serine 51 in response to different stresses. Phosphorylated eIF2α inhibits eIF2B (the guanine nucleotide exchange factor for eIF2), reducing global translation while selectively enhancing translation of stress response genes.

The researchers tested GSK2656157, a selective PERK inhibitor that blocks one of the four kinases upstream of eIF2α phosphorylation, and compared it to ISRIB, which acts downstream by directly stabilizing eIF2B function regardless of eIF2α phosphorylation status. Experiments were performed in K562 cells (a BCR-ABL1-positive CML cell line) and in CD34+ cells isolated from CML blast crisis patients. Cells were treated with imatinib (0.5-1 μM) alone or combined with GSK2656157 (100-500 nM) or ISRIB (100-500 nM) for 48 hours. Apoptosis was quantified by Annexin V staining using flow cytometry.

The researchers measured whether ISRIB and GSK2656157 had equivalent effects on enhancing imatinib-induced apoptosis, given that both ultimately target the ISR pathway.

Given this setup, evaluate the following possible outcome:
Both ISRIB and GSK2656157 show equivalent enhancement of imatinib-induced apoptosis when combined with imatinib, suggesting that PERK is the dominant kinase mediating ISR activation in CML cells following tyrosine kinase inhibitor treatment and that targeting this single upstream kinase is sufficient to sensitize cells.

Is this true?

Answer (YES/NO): NO